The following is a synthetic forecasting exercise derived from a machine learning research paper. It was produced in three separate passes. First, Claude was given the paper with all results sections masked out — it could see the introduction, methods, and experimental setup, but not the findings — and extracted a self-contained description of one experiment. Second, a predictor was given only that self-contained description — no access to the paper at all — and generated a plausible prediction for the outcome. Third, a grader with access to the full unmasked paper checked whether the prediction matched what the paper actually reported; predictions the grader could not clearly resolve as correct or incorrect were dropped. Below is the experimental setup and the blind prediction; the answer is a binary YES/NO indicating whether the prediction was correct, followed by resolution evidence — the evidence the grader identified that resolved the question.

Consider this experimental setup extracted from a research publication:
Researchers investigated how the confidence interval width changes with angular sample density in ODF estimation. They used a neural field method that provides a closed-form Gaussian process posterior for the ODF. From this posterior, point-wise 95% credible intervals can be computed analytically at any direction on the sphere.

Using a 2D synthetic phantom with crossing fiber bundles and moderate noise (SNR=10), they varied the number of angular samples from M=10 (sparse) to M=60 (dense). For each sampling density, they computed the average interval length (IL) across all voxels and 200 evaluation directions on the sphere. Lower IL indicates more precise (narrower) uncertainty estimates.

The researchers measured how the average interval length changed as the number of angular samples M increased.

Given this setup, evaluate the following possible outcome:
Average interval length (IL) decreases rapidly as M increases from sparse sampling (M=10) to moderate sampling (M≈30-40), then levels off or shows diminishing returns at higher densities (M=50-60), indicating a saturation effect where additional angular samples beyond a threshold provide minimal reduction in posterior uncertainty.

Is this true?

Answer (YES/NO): YES